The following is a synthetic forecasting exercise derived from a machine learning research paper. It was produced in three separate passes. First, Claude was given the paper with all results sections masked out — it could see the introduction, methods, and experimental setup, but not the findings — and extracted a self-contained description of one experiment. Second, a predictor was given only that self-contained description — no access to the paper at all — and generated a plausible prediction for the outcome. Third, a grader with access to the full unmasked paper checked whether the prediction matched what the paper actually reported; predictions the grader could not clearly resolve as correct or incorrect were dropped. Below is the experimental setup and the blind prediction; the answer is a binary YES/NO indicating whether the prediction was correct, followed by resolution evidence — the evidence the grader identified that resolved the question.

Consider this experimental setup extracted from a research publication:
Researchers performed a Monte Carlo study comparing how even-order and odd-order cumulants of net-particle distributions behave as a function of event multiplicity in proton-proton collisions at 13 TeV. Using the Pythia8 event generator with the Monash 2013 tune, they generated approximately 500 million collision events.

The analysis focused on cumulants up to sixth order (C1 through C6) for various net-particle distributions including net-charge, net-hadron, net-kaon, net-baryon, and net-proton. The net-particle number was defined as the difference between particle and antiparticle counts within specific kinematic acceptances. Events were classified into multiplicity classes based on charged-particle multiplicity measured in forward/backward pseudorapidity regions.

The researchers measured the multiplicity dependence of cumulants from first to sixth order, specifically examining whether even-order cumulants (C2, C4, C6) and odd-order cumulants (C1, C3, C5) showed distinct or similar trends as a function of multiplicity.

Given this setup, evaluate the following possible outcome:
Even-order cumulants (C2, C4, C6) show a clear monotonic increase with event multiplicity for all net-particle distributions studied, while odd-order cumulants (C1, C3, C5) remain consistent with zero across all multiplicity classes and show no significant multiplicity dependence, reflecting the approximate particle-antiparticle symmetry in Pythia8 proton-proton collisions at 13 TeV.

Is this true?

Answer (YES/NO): NO